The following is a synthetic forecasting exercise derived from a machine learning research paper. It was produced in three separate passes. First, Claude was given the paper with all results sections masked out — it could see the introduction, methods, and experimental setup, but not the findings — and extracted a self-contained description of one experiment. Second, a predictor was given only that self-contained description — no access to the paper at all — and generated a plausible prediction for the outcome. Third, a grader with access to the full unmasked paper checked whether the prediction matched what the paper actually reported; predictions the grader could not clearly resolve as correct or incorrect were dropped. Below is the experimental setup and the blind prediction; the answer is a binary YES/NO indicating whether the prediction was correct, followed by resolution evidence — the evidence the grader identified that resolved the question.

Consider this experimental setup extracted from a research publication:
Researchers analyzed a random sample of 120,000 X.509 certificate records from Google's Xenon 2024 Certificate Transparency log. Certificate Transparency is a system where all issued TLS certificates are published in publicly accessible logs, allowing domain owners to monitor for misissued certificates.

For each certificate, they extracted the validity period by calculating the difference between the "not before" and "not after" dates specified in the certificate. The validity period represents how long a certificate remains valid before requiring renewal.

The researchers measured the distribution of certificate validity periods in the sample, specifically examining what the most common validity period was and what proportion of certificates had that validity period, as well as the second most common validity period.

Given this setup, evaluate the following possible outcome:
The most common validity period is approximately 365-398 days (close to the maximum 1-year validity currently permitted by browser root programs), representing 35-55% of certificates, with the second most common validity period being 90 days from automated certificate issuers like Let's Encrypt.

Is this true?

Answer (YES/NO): NO